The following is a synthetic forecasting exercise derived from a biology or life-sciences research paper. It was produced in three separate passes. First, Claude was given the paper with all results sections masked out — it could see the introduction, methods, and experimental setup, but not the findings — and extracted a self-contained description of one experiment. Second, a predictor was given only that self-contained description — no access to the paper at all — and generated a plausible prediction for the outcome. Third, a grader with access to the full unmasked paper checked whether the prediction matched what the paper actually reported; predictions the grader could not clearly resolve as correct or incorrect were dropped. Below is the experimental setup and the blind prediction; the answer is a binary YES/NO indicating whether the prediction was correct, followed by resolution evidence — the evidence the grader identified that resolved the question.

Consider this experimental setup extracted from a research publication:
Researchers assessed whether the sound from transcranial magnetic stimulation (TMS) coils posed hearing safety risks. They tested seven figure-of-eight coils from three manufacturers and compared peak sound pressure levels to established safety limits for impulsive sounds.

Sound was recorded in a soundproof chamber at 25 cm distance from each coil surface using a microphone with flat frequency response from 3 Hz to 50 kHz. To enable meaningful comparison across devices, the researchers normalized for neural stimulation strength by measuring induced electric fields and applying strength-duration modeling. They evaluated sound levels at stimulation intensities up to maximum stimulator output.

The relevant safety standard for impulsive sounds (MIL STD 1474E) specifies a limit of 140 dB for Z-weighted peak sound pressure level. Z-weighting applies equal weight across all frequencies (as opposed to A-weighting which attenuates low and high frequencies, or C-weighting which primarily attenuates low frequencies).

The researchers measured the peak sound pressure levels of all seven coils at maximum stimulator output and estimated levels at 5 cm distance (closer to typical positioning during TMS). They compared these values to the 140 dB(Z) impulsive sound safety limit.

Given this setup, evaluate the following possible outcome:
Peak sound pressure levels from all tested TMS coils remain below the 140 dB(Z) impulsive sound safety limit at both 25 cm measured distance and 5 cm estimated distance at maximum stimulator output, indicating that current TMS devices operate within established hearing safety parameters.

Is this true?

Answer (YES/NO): YES